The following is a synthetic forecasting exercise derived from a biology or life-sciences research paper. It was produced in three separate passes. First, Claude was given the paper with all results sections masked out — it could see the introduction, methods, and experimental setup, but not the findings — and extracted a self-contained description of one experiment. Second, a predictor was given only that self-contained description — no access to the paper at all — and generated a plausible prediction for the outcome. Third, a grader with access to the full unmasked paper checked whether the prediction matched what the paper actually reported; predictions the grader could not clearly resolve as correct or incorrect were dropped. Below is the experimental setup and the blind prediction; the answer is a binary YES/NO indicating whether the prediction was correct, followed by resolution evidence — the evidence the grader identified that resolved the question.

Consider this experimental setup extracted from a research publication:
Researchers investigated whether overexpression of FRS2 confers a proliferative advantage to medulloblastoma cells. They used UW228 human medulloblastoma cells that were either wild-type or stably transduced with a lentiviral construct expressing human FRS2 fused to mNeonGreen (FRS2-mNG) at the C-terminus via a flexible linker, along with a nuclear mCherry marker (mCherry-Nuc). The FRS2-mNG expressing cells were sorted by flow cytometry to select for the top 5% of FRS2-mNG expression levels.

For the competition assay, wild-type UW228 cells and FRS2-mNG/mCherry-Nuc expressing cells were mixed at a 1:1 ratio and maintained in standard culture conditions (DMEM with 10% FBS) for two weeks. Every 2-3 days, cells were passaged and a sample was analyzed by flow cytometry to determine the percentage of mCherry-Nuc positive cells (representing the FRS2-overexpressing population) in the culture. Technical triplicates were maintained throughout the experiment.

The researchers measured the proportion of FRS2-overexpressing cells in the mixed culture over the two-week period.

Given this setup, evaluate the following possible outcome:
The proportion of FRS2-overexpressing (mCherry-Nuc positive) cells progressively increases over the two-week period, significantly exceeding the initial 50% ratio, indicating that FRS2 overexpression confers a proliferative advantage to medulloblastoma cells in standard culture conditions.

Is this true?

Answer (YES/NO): YES